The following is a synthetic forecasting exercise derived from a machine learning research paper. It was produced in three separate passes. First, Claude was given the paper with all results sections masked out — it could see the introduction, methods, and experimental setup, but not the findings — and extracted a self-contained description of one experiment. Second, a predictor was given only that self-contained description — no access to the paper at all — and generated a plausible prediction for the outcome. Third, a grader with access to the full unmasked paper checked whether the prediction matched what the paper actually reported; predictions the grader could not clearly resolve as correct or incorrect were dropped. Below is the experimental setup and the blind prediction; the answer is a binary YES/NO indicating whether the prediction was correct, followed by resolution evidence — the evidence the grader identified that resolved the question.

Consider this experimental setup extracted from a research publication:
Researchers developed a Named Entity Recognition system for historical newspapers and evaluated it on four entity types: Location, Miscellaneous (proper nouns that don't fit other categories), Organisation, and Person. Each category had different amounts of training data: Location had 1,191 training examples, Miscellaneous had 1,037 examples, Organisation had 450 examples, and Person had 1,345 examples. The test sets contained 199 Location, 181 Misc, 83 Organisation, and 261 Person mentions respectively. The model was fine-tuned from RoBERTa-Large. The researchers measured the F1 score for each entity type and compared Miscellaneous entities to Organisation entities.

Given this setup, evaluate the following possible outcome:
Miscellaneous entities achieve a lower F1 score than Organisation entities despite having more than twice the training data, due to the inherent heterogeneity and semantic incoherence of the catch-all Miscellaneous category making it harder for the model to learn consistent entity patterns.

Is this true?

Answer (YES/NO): YES